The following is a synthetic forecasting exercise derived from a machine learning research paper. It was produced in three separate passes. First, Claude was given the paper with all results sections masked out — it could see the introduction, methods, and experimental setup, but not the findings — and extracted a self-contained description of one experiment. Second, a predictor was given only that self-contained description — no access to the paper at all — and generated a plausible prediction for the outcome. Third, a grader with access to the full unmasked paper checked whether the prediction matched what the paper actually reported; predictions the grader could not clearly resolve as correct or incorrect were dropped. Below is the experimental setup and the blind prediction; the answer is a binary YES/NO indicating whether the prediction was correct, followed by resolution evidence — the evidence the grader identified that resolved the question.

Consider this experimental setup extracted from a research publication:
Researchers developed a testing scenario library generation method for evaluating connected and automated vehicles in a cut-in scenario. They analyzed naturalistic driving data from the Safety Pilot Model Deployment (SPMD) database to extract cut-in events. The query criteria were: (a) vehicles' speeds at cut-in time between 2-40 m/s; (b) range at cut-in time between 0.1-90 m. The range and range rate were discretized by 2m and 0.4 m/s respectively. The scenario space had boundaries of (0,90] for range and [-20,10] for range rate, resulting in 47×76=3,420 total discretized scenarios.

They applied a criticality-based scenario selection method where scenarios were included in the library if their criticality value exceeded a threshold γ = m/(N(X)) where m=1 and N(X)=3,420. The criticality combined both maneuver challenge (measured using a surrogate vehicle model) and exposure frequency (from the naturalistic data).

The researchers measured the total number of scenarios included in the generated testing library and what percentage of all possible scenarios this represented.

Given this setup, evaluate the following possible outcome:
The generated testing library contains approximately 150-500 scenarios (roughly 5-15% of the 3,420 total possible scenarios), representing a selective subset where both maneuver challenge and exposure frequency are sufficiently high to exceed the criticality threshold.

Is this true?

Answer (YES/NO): YES